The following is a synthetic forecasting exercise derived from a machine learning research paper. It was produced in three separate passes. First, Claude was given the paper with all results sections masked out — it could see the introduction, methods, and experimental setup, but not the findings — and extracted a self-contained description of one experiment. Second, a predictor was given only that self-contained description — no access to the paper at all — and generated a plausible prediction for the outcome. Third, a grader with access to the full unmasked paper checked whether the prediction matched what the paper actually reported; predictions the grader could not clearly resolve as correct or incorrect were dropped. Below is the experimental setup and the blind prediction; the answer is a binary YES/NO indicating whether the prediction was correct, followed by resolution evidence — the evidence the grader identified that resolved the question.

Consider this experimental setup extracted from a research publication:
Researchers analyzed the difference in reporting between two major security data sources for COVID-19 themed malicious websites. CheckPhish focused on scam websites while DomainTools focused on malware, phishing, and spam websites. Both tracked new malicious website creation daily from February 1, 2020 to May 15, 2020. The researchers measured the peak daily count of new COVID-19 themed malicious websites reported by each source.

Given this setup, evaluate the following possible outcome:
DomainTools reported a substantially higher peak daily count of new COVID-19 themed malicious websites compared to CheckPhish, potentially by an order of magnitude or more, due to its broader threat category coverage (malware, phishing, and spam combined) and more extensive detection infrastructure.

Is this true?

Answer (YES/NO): NO